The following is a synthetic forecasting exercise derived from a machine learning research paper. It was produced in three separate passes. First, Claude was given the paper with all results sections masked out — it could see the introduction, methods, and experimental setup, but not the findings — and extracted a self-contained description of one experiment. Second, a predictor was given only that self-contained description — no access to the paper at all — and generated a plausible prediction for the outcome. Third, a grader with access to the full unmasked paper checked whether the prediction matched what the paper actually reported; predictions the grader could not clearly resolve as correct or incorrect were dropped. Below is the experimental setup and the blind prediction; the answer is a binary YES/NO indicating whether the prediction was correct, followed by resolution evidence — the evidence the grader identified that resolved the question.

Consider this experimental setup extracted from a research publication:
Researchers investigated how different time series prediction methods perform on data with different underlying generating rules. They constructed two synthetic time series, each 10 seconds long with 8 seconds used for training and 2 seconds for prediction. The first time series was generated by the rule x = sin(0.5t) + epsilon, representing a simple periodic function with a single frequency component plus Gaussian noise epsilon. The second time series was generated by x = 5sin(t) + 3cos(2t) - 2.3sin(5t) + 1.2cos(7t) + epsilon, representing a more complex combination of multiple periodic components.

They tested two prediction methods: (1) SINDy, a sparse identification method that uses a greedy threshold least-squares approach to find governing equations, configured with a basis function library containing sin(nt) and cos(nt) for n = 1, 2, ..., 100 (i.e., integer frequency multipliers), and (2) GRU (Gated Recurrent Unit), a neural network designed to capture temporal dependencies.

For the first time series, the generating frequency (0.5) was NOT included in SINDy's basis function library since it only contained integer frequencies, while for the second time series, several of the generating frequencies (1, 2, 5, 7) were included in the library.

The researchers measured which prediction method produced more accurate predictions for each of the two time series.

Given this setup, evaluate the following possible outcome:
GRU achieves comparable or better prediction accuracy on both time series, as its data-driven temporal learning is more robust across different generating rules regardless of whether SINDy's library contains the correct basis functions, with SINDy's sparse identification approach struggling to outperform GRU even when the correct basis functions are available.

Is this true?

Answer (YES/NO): NO